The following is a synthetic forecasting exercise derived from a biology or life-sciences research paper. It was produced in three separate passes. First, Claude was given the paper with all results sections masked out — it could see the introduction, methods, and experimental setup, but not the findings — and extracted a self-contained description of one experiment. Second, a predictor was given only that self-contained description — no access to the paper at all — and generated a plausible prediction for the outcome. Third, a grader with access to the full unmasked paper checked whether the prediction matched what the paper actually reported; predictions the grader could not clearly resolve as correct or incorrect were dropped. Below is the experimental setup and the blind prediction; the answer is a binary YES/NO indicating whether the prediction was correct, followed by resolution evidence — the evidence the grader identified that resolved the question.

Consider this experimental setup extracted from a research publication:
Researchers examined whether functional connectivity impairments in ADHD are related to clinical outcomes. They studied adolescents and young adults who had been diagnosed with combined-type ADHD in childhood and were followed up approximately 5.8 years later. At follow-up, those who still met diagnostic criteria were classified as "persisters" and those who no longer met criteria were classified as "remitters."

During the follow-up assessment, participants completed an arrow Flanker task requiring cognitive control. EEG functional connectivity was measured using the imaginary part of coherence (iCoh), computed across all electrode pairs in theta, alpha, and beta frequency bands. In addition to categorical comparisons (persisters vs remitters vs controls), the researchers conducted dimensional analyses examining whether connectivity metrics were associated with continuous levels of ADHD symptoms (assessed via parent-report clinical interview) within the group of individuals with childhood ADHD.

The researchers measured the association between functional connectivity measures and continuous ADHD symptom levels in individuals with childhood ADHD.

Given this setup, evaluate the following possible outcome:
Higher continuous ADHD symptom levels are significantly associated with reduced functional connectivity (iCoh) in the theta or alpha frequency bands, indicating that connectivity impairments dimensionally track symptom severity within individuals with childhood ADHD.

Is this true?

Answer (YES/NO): NO